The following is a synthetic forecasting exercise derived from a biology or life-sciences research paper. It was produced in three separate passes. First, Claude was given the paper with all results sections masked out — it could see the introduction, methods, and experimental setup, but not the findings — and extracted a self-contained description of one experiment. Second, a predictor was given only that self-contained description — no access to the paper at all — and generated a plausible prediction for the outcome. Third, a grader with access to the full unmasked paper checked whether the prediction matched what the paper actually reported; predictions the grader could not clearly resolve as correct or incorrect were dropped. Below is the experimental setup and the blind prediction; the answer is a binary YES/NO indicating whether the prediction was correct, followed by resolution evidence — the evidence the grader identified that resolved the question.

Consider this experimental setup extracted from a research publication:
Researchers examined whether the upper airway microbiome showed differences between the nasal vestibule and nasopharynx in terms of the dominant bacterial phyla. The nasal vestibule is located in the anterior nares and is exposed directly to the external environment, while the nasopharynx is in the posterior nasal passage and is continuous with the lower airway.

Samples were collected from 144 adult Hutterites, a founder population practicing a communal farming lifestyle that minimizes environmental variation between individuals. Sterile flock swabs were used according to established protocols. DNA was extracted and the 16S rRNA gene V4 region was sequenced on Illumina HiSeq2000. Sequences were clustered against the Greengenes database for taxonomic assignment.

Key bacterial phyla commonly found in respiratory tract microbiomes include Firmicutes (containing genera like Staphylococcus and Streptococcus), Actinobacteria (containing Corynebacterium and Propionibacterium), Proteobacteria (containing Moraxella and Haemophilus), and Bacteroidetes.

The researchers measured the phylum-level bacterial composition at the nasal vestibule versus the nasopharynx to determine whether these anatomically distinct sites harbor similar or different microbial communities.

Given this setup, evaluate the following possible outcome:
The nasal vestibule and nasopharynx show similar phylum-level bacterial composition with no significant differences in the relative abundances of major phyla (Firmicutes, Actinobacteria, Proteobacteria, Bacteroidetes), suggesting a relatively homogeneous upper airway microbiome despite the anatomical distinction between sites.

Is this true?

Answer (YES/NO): YES